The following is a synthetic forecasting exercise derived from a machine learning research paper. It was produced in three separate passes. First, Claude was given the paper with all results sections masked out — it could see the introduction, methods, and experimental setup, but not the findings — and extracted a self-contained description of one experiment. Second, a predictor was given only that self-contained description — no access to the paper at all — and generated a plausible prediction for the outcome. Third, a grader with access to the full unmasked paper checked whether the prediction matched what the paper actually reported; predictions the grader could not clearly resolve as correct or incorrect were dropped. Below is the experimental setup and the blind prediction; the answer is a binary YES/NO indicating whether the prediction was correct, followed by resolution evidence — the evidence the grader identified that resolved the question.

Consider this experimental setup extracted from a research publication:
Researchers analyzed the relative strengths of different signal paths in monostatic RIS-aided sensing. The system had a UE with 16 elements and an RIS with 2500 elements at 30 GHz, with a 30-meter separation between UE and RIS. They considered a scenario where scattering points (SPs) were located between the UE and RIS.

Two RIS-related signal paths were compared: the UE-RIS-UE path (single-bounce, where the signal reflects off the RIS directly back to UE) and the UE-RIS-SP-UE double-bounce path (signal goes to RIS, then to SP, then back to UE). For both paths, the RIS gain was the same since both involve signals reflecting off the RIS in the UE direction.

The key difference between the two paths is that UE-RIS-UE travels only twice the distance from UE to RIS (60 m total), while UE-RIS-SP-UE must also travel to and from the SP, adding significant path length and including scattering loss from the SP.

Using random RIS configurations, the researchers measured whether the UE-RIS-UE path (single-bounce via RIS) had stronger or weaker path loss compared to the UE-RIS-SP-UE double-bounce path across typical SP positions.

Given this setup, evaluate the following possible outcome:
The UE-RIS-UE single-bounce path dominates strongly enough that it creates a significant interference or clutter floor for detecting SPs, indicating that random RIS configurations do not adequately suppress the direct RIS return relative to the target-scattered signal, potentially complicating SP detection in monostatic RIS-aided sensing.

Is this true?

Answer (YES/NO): YES